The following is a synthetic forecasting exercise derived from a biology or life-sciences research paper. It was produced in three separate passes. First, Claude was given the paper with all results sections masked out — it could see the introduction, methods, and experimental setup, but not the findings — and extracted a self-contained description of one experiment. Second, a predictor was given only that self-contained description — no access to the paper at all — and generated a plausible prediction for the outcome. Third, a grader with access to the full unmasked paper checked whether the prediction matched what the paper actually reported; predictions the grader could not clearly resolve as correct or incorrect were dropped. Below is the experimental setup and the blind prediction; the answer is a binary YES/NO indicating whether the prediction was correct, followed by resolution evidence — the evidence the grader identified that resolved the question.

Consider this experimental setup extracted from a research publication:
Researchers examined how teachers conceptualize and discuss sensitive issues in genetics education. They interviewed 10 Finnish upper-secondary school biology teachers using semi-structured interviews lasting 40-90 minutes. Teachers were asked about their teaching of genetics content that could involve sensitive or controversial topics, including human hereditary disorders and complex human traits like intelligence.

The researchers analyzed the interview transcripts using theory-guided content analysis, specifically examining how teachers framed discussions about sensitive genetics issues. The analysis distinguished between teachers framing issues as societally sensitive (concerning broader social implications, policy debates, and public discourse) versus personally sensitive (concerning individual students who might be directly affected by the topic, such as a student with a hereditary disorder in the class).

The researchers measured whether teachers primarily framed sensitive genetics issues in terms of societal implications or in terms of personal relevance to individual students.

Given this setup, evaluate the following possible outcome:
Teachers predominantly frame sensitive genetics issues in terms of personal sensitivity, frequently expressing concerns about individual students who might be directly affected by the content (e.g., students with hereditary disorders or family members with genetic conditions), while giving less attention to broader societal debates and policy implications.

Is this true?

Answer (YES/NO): YES